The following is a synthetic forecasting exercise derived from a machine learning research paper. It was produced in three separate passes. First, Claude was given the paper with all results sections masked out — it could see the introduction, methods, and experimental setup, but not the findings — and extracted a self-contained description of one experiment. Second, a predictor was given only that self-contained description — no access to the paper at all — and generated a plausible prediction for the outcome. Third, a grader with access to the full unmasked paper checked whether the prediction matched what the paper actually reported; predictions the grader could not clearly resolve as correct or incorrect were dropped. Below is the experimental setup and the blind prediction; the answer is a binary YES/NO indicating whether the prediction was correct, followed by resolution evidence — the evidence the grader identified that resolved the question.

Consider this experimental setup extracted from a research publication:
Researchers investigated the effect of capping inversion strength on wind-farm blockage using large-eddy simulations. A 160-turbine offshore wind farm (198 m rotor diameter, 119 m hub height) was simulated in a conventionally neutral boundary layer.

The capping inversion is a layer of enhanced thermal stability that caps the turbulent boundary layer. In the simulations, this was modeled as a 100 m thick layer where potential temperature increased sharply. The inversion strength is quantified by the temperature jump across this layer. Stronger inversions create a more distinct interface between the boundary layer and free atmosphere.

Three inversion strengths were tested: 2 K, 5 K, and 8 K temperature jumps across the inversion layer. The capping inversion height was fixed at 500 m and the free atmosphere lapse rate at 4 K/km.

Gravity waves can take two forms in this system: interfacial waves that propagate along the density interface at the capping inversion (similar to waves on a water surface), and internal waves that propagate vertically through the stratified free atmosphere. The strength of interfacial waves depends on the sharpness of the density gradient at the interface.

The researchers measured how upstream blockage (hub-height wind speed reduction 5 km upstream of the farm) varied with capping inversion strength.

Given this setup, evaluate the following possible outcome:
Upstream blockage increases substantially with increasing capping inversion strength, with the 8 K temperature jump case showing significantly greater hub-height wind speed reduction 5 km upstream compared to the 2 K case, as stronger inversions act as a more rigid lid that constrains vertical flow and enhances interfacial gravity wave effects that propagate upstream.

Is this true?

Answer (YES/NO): YES